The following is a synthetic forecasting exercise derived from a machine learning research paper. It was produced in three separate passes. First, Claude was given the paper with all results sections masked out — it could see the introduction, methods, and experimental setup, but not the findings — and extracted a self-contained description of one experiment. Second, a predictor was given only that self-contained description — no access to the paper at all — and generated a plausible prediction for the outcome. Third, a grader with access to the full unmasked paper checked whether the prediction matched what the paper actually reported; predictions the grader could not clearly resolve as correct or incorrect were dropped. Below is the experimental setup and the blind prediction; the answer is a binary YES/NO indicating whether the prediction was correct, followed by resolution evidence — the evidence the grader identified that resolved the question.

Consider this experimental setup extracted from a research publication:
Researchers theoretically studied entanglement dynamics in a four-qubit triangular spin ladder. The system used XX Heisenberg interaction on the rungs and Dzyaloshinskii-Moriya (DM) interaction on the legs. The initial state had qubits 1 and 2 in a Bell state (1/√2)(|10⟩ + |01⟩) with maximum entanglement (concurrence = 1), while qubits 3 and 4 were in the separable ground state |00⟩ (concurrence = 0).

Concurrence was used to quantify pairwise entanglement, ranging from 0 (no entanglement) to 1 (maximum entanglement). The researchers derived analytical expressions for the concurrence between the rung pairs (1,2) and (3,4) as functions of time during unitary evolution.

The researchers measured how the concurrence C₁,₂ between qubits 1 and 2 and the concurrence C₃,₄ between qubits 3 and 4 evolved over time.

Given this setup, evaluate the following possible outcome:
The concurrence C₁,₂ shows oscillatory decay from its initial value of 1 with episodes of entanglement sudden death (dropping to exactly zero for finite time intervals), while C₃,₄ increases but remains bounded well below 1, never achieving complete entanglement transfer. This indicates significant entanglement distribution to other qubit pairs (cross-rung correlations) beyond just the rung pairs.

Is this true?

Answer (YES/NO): NO